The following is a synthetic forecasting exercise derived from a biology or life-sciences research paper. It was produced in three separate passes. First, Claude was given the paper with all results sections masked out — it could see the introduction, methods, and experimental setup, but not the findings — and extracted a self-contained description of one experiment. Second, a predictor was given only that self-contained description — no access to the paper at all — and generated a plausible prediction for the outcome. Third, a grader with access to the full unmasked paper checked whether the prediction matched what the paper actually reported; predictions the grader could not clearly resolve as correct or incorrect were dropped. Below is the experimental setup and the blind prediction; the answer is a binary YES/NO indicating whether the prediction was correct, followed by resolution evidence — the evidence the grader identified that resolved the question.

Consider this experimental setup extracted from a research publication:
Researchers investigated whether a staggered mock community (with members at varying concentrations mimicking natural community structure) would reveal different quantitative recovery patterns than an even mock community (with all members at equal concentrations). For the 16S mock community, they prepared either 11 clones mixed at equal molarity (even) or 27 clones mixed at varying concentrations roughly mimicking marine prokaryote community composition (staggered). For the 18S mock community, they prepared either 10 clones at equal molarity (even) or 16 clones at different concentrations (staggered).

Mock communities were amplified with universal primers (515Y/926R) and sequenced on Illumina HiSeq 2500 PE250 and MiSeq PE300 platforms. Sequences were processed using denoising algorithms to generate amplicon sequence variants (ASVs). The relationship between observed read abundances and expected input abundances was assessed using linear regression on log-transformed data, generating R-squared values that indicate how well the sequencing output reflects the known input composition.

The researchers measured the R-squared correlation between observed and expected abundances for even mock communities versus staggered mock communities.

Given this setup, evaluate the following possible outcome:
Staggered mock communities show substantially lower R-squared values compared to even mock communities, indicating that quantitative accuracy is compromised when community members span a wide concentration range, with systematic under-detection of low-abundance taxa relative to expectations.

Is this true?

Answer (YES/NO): NO